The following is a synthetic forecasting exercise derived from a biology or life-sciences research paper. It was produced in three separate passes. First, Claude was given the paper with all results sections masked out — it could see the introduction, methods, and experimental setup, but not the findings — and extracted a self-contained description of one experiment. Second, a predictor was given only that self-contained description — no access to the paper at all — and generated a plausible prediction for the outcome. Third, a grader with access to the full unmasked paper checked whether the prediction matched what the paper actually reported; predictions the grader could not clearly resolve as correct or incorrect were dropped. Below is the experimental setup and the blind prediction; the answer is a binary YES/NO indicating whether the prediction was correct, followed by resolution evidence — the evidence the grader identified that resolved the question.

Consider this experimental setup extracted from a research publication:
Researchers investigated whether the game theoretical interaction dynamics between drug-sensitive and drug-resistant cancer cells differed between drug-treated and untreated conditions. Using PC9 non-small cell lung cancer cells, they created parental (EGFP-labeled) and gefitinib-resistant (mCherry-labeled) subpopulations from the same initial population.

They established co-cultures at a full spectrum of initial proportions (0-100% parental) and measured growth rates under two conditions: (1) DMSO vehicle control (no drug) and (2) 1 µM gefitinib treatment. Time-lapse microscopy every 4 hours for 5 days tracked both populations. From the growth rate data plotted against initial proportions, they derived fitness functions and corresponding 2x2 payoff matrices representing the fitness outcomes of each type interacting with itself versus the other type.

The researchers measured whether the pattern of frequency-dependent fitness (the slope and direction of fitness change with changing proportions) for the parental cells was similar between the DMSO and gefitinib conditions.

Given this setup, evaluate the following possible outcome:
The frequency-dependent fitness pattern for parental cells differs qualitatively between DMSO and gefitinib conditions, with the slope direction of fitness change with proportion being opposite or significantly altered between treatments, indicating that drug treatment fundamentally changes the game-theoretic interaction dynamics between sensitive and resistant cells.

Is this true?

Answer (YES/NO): YES